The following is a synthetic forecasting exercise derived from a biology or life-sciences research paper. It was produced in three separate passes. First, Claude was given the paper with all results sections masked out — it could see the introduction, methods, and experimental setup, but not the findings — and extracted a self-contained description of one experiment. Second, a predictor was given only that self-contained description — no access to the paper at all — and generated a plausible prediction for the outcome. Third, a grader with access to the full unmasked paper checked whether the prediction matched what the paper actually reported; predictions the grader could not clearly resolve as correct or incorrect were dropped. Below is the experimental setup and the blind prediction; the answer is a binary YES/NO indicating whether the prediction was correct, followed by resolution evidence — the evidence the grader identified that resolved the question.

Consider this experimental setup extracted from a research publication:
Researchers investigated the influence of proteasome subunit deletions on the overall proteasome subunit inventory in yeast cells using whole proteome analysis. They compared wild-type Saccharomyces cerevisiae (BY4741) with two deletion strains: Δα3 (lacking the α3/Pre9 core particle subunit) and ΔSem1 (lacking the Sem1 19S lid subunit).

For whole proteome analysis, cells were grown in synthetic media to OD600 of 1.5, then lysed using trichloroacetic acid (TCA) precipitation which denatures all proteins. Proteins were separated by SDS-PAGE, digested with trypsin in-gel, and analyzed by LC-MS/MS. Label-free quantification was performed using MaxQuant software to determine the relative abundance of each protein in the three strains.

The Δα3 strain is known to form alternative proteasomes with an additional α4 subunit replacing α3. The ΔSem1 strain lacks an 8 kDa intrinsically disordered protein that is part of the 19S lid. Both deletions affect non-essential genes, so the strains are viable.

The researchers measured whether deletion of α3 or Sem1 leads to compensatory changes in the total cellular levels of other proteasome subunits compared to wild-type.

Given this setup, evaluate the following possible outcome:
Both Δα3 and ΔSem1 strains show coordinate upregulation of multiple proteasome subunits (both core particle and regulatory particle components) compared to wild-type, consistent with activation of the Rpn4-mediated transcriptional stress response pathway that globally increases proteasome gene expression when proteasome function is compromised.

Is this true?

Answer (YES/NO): YES